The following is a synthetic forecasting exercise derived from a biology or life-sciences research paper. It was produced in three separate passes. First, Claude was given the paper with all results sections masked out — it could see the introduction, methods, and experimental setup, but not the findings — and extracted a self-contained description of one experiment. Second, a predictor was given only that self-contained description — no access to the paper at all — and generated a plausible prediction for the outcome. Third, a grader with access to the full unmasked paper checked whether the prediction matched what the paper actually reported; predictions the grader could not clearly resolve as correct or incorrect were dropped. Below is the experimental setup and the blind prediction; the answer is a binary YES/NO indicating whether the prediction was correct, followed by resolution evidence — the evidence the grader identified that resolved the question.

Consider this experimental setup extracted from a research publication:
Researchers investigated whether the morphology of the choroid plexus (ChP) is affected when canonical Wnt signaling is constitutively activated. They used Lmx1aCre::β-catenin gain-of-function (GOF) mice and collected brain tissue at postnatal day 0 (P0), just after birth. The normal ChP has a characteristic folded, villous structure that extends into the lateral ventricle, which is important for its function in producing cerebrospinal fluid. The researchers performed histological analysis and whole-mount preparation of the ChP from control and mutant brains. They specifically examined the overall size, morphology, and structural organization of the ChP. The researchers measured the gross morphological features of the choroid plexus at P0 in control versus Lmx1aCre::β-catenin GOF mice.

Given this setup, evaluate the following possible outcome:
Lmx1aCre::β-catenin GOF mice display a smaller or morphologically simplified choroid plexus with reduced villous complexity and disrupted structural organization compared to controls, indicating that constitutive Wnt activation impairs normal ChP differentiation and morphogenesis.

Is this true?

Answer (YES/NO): NO